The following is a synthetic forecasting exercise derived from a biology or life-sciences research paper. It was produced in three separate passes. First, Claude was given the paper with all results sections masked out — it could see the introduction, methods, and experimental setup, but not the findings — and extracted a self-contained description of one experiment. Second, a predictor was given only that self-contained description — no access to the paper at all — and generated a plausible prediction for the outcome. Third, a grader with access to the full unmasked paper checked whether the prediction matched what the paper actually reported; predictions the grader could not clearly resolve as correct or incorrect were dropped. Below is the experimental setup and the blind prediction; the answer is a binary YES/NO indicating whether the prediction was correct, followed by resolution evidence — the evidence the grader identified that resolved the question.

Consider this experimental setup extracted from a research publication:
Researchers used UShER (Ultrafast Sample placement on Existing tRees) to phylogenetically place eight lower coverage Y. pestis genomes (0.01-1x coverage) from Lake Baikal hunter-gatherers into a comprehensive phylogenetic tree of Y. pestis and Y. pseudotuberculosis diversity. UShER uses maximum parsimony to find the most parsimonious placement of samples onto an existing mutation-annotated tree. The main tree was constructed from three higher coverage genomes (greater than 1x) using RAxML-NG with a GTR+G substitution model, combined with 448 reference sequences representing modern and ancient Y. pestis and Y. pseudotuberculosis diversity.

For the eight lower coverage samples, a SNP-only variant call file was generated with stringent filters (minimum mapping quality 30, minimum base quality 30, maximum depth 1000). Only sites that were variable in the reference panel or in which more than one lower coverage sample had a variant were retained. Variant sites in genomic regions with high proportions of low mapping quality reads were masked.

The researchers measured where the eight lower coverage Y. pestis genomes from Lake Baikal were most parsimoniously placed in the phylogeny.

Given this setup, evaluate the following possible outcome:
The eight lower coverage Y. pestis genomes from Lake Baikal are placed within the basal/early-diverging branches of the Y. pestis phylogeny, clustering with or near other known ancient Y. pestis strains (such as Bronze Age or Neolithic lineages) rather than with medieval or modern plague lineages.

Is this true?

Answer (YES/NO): NO